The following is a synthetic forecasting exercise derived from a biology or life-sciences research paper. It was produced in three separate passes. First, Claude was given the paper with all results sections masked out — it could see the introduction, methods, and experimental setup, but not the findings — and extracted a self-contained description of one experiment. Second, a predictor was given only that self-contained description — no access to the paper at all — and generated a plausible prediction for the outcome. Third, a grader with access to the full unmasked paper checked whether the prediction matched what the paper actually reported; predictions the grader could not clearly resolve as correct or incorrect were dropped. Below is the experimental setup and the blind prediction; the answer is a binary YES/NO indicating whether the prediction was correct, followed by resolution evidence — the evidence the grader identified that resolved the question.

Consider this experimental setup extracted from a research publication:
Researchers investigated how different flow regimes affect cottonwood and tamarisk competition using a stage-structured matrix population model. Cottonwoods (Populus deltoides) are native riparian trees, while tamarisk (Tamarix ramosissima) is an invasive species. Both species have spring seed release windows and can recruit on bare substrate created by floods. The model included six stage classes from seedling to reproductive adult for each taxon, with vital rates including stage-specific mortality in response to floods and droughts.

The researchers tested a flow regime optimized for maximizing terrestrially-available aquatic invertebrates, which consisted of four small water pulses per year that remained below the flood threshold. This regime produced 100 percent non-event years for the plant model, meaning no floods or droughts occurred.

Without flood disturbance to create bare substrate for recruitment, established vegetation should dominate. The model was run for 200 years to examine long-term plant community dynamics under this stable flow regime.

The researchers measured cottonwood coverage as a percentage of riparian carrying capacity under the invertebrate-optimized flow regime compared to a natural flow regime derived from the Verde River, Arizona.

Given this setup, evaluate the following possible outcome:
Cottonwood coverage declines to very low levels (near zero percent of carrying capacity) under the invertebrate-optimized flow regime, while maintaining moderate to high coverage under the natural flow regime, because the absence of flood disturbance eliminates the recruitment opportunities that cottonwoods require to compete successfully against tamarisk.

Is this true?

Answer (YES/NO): NO